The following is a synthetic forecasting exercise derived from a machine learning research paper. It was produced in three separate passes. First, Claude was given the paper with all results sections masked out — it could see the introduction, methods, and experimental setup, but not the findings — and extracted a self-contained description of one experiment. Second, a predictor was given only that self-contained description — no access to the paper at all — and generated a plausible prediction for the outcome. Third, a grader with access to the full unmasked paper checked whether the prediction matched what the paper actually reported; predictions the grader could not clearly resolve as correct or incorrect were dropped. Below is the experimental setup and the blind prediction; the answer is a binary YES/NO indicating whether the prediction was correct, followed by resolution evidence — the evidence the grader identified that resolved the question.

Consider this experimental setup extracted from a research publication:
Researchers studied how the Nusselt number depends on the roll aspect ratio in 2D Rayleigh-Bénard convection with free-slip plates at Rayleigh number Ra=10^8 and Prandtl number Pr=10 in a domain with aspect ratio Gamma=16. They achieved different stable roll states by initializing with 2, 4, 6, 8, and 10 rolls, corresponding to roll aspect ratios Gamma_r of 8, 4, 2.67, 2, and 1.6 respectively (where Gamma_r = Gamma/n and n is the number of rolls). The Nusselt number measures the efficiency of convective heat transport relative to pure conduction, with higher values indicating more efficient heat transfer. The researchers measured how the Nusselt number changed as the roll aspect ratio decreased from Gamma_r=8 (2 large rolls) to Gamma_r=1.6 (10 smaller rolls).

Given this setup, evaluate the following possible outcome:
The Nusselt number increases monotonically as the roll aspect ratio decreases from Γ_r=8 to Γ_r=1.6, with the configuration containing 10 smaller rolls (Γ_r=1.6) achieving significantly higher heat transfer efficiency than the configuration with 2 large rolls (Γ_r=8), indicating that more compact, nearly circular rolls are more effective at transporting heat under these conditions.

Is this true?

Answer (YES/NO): YES